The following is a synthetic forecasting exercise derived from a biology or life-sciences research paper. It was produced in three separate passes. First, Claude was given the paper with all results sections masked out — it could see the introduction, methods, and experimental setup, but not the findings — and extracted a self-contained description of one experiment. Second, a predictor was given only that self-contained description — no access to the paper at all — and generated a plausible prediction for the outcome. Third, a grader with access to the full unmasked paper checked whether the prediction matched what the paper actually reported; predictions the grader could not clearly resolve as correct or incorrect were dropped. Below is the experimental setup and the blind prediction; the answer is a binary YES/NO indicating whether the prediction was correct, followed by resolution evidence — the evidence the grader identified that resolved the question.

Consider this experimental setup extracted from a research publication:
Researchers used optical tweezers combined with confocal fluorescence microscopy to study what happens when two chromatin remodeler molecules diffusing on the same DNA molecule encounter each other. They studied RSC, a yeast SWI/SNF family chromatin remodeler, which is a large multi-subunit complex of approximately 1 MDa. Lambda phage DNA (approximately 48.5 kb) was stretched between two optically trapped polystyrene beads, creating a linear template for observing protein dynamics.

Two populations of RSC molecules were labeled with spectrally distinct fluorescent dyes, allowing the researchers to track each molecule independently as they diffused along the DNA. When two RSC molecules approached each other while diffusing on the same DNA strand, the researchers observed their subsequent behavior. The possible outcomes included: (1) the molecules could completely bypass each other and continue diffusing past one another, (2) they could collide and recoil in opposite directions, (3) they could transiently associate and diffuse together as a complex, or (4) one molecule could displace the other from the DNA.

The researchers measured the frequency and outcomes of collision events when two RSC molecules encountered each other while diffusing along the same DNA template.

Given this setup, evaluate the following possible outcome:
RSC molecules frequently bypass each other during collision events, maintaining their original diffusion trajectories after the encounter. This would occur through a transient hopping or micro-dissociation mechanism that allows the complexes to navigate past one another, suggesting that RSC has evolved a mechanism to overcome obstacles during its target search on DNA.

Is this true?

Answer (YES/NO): NO